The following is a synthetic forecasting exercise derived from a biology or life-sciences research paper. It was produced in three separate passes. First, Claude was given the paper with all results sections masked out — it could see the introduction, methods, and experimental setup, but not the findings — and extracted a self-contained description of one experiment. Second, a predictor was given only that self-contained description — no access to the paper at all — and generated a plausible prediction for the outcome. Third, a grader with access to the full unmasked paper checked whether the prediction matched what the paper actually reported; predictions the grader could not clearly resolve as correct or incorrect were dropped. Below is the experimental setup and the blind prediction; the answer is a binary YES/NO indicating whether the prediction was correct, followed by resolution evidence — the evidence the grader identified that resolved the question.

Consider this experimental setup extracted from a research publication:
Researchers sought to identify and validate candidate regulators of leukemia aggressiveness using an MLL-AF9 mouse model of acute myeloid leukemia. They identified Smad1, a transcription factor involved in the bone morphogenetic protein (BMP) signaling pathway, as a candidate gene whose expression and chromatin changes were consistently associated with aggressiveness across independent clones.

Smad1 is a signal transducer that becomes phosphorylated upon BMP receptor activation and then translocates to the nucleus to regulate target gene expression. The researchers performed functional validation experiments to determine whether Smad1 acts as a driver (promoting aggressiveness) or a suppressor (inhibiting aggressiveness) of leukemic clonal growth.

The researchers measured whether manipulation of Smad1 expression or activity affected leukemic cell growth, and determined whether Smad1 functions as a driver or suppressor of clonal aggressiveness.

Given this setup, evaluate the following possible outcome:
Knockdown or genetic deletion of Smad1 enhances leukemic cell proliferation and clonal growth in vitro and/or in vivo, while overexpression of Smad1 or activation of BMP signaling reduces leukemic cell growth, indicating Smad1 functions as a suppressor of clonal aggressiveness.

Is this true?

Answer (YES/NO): NO